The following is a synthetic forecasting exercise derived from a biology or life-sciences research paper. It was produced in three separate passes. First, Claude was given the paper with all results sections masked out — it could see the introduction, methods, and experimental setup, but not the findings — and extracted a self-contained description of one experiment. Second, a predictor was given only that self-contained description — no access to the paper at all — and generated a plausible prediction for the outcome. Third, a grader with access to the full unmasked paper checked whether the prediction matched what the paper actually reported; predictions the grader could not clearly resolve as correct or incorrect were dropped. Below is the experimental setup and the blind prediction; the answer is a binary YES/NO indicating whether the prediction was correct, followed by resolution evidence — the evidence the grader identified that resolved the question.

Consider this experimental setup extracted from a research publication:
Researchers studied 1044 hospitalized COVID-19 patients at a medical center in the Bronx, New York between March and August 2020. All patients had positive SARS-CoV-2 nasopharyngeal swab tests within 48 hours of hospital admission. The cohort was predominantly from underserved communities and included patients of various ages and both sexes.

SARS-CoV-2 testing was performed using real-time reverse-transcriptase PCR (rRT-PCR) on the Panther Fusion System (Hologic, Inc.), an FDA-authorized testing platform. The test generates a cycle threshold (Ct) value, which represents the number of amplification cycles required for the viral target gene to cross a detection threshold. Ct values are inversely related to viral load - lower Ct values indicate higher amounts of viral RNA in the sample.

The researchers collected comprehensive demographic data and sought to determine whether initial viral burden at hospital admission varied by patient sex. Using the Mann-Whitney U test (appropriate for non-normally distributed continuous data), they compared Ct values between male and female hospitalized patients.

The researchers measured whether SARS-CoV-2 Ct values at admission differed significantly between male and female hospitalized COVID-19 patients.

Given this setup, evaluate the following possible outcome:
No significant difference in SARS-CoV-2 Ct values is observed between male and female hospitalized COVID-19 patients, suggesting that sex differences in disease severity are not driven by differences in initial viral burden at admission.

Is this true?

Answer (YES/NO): NO